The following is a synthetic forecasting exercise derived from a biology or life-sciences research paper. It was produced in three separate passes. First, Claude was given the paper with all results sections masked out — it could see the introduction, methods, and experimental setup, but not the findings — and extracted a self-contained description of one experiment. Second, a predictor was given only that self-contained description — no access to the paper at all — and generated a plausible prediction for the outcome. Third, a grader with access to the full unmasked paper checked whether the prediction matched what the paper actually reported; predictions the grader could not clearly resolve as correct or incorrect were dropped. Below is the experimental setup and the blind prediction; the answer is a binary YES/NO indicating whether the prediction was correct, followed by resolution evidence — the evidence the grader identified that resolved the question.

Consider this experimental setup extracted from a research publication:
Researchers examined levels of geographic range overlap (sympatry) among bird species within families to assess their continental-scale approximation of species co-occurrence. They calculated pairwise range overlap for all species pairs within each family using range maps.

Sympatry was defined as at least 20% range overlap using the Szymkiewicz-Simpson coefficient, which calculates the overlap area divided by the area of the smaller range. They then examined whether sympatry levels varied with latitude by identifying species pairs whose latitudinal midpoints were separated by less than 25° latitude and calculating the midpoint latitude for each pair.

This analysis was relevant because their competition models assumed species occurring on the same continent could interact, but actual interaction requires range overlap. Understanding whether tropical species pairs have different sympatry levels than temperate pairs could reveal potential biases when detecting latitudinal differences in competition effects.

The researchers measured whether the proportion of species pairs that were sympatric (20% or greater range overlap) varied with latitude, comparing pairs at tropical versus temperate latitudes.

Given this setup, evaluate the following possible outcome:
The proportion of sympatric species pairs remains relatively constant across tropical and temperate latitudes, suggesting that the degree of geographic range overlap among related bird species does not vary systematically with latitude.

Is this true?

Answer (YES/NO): NO